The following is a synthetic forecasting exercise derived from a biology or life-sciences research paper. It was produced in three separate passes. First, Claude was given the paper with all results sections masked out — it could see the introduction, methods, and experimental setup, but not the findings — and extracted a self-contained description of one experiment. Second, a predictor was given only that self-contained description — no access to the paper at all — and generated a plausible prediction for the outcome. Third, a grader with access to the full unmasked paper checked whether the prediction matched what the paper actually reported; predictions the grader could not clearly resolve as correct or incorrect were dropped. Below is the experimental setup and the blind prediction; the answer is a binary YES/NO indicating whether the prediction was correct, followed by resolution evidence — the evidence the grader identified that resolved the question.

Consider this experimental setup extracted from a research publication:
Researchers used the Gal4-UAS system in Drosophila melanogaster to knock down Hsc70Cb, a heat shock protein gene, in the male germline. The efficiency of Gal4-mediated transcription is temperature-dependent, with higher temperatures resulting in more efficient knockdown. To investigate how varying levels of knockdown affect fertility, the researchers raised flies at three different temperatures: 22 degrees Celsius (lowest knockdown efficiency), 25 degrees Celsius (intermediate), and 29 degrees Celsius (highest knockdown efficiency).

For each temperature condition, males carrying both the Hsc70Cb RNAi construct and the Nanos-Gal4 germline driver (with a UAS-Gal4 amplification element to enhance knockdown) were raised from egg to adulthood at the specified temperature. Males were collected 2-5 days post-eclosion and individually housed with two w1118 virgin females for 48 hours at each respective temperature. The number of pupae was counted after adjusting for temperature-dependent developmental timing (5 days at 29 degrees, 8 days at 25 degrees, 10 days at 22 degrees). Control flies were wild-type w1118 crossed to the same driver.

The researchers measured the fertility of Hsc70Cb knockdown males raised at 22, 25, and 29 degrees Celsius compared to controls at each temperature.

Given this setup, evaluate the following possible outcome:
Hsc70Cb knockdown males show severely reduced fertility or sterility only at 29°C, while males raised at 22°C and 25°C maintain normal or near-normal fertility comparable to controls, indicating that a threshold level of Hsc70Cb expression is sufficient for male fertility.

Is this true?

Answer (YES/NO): NO